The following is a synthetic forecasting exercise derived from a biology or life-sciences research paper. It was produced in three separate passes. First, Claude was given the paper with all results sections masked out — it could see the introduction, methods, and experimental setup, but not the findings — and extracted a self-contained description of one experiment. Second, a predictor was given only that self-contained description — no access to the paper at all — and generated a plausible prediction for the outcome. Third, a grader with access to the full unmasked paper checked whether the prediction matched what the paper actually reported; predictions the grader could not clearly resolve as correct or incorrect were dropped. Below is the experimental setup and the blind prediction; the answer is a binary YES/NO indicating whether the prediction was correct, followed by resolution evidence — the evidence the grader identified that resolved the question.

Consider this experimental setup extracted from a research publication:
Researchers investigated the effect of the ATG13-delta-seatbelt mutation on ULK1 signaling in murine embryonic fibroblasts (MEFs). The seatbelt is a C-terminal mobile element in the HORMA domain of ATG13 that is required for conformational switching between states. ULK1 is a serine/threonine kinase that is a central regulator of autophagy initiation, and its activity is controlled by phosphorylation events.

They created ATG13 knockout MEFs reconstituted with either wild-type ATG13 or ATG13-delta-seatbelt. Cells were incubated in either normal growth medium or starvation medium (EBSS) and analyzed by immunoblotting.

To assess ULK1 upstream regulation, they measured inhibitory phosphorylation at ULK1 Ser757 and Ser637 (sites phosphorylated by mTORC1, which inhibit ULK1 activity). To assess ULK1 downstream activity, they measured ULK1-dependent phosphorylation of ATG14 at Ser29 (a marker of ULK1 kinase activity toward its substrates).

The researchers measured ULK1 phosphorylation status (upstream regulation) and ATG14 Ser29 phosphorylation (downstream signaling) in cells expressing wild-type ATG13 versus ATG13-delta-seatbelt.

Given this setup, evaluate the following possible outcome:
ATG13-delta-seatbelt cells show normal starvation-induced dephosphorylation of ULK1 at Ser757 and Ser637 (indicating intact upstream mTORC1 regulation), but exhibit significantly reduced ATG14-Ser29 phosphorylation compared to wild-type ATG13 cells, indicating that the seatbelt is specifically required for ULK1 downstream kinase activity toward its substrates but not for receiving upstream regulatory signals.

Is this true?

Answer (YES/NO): NO